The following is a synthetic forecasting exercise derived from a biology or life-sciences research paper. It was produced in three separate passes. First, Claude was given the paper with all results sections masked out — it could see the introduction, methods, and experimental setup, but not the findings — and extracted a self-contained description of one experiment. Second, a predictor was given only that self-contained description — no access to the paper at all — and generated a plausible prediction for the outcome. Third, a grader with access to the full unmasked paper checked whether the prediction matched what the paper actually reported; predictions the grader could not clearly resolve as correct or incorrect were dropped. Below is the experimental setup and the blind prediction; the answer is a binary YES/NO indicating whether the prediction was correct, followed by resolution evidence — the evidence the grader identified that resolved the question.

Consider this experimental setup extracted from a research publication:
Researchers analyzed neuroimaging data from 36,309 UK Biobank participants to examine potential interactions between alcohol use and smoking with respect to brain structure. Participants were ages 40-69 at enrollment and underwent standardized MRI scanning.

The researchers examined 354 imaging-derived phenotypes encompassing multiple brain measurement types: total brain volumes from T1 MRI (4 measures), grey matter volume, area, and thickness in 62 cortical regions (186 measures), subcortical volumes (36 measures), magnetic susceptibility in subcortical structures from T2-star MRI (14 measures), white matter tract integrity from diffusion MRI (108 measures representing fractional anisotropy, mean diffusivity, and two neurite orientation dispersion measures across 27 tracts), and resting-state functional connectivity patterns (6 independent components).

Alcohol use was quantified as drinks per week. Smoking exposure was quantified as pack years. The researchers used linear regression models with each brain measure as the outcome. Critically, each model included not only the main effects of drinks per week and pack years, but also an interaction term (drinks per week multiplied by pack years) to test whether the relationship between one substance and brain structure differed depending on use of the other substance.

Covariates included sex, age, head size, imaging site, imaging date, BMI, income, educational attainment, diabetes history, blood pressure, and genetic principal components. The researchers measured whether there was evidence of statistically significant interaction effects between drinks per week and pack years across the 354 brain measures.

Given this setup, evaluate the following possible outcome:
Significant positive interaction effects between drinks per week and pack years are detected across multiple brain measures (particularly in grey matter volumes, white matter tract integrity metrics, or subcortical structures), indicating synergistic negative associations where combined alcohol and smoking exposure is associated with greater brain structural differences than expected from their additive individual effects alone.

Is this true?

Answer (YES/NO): NO